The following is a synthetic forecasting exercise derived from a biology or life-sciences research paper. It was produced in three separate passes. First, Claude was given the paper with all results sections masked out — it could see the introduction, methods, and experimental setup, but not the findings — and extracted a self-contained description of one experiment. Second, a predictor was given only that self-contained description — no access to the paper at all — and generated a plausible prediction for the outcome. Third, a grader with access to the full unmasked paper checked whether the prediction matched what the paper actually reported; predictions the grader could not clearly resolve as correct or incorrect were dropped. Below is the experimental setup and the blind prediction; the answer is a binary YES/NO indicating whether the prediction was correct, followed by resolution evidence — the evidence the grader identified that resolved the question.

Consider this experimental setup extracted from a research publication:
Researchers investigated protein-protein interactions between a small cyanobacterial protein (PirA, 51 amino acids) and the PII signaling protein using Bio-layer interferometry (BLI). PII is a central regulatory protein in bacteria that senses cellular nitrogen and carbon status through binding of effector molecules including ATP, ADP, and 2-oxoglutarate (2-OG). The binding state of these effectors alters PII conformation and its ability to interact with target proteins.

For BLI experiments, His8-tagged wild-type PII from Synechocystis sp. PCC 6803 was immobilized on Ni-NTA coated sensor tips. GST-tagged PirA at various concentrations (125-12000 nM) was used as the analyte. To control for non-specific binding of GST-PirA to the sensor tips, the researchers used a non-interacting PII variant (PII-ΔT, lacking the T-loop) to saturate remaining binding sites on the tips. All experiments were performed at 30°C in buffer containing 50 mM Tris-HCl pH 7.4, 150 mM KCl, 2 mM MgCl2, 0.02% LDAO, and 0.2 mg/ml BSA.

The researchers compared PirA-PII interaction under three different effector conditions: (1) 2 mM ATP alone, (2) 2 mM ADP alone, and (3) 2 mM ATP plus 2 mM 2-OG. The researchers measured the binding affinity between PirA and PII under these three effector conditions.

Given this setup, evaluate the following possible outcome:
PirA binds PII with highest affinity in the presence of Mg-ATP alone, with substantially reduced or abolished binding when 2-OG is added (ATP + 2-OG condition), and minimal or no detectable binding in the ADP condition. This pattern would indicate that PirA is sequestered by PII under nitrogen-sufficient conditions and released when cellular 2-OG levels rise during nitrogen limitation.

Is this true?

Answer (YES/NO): NO